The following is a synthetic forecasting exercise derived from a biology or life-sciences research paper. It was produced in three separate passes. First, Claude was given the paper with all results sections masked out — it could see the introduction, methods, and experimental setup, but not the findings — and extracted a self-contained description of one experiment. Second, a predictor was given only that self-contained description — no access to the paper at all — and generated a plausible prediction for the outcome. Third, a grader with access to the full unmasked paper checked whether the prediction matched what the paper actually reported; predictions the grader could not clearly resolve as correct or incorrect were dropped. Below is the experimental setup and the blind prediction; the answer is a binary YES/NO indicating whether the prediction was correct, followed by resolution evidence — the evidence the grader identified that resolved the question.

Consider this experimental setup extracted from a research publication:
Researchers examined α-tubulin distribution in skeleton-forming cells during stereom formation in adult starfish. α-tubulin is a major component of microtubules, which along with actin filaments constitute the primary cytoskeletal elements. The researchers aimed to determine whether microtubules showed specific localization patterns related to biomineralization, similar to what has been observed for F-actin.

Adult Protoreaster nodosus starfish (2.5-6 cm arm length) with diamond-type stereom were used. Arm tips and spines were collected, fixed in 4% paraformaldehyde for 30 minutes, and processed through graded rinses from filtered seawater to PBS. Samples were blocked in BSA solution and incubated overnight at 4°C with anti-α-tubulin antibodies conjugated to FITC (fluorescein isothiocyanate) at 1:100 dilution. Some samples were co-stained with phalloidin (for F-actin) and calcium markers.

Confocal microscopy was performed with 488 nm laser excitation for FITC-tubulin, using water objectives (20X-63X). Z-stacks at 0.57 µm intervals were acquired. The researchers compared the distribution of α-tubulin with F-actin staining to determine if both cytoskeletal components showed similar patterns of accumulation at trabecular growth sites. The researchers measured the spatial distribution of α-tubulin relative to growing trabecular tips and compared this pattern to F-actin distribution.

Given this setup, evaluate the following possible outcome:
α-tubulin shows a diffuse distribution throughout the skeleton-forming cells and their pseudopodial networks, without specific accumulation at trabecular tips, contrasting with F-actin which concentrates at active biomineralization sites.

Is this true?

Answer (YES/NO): NO